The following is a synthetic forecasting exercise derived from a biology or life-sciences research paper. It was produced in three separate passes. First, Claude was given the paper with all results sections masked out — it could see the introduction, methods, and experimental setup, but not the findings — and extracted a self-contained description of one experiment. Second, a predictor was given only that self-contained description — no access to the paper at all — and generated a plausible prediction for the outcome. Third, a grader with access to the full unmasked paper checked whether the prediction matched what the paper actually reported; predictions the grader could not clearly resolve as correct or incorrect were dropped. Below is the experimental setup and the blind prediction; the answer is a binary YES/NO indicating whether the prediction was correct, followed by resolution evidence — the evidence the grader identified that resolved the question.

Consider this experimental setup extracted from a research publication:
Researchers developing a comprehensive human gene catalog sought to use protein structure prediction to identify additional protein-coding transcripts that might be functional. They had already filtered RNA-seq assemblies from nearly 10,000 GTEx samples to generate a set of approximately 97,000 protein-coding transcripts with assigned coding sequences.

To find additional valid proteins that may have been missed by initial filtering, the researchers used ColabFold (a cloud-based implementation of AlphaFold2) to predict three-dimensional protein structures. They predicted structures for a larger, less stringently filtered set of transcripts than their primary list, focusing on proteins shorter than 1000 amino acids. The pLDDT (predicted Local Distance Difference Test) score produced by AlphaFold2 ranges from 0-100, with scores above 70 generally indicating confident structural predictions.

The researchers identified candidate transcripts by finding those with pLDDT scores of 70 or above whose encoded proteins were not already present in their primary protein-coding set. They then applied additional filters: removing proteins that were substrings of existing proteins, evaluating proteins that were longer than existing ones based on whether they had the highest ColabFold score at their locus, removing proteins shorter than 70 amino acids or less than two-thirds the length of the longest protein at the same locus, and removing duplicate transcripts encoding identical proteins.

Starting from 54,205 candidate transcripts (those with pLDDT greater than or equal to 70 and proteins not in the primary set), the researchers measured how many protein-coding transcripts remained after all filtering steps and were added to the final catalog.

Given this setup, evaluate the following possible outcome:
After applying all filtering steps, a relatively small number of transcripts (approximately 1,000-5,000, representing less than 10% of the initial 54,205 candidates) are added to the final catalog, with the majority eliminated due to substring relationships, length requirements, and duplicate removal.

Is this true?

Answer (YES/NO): NO